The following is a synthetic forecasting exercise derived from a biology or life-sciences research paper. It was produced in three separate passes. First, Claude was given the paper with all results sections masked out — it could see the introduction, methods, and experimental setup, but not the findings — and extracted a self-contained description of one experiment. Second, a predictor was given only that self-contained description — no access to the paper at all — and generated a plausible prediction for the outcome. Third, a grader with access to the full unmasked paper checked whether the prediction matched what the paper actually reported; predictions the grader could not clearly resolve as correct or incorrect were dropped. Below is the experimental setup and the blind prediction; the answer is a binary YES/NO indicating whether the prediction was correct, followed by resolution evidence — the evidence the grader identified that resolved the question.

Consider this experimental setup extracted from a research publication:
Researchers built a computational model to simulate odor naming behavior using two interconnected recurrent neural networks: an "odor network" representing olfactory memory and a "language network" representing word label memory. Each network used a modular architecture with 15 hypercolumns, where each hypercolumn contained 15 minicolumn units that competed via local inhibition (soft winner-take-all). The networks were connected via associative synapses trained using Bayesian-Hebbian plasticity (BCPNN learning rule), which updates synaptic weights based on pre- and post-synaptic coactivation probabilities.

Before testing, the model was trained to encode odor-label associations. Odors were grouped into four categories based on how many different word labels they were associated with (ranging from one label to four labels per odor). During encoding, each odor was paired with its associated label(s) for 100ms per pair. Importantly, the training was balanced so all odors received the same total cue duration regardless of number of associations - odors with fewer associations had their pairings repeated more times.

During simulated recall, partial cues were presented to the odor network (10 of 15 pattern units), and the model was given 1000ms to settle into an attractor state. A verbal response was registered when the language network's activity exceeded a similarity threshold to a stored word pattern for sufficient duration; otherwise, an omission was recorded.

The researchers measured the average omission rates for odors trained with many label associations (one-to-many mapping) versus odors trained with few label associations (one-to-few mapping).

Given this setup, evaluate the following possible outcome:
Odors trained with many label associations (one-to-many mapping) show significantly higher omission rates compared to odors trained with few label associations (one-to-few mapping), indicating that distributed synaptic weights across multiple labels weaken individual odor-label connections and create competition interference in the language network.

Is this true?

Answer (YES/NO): YES